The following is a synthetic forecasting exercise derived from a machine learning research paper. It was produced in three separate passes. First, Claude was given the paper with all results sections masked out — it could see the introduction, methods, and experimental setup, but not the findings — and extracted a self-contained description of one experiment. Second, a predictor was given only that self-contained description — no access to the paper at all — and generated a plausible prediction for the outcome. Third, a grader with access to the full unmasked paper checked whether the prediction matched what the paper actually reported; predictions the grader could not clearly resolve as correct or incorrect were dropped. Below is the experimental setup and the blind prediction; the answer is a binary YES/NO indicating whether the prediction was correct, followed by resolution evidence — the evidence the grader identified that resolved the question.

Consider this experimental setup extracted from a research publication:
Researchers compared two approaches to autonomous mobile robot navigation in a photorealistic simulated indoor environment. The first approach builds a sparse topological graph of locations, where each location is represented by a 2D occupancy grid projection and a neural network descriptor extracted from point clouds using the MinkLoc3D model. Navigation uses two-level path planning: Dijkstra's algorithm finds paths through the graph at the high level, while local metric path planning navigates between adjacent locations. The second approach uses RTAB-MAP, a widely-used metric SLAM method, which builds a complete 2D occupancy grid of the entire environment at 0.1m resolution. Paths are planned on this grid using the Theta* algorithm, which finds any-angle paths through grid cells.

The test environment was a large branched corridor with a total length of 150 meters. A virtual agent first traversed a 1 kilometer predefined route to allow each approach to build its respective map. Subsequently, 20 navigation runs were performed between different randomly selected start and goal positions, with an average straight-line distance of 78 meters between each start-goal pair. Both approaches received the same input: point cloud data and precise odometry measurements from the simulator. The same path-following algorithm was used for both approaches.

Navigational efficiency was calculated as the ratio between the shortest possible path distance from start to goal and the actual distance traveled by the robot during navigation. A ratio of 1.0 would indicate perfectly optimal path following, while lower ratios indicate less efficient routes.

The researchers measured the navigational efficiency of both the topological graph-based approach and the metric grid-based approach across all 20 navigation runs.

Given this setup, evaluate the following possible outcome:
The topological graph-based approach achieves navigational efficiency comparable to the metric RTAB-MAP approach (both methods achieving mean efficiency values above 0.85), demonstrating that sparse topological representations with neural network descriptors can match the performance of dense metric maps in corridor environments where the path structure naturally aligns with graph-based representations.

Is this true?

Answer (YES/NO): YES